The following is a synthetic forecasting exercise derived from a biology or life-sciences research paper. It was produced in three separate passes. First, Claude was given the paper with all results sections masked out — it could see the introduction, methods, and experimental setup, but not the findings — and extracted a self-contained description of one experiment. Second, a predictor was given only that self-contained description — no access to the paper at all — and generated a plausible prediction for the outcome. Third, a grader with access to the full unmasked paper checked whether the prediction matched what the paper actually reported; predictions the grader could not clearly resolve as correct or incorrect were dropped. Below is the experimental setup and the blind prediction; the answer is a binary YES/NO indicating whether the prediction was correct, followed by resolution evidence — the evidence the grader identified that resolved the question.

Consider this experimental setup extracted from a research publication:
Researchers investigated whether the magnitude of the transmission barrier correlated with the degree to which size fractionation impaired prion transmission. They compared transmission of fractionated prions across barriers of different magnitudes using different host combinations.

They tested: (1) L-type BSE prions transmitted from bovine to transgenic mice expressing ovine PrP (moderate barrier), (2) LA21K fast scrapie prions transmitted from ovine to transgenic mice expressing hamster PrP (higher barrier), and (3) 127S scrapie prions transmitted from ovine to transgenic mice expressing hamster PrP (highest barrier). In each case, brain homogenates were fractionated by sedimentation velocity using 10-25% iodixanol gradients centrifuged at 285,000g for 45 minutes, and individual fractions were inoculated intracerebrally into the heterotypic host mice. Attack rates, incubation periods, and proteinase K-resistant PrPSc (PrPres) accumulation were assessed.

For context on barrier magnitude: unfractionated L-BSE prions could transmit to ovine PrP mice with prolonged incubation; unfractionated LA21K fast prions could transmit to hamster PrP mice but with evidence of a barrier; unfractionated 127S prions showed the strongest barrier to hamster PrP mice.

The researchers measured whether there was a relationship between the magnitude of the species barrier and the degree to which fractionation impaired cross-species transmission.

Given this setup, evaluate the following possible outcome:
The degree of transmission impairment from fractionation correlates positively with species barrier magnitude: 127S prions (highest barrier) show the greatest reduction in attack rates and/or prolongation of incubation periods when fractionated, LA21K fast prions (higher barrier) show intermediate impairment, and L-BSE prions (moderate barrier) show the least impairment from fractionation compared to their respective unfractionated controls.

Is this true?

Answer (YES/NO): YES